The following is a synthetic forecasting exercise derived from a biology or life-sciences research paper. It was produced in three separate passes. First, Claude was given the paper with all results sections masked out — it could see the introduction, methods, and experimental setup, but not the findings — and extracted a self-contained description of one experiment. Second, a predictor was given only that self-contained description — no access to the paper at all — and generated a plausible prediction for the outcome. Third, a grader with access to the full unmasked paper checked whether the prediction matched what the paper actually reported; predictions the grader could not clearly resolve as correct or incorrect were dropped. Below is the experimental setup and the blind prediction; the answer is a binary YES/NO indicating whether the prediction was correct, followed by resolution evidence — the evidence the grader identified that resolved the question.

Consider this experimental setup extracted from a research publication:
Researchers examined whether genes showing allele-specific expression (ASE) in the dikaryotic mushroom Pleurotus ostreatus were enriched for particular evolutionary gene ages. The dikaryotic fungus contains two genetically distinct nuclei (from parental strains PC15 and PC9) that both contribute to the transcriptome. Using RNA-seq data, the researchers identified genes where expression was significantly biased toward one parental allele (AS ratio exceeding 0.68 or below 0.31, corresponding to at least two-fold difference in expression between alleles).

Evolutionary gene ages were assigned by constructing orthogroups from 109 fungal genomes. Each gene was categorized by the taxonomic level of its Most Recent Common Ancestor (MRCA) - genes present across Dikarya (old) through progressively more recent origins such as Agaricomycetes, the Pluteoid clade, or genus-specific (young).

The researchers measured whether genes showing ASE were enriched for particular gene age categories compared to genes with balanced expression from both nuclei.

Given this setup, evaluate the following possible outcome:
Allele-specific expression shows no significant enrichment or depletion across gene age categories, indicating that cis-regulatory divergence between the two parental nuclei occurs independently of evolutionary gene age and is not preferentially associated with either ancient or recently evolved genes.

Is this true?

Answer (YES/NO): NO